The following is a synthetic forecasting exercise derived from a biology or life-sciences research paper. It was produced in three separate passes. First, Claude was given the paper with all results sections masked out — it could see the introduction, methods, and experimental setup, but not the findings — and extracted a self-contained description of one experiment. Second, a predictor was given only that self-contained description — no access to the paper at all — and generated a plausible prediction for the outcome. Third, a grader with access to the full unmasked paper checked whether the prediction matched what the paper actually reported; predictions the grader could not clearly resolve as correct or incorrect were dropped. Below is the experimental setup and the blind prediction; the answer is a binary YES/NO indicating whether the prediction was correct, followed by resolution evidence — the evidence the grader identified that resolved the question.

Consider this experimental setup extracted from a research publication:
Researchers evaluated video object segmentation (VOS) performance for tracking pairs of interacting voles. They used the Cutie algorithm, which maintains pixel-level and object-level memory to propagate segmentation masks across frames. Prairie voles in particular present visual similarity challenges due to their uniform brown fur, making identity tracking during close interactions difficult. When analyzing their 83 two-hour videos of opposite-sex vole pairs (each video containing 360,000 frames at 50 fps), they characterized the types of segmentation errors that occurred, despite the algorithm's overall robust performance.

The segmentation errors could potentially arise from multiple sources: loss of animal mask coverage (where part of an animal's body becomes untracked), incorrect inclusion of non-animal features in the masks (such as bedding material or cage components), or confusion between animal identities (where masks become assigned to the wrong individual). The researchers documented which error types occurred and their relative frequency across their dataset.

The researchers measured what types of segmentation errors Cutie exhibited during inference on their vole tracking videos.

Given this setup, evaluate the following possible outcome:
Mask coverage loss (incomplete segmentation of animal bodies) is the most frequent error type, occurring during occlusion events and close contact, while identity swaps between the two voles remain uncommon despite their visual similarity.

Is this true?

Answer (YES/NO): NO